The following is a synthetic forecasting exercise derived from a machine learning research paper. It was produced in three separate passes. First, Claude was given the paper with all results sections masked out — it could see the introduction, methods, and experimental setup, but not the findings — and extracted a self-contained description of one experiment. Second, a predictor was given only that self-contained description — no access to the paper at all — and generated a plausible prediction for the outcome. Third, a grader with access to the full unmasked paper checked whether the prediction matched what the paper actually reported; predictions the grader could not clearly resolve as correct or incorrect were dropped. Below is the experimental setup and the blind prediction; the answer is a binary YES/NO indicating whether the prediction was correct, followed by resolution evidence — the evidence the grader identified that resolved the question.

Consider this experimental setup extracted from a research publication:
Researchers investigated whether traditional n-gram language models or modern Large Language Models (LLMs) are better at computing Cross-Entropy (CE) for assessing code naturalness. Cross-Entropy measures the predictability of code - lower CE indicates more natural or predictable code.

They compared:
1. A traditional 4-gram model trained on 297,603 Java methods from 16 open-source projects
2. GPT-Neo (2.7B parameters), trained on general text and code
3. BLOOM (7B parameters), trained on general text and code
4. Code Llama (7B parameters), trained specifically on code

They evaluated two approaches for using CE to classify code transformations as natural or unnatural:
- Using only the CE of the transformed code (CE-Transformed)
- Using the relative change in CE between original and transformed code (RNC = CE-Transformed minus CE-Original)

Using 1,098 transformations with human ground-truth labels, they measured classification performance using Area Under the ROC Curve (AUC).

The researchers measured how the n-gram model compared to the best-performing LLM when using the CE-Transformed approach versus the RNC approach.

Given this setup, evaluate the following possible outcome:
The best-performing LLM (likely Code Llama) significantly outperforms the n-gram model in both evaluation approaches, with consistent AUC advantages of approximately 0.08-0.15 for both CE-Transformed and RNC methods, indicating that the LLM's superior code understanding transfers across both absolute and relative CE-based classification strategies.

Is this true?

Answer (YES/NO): NO